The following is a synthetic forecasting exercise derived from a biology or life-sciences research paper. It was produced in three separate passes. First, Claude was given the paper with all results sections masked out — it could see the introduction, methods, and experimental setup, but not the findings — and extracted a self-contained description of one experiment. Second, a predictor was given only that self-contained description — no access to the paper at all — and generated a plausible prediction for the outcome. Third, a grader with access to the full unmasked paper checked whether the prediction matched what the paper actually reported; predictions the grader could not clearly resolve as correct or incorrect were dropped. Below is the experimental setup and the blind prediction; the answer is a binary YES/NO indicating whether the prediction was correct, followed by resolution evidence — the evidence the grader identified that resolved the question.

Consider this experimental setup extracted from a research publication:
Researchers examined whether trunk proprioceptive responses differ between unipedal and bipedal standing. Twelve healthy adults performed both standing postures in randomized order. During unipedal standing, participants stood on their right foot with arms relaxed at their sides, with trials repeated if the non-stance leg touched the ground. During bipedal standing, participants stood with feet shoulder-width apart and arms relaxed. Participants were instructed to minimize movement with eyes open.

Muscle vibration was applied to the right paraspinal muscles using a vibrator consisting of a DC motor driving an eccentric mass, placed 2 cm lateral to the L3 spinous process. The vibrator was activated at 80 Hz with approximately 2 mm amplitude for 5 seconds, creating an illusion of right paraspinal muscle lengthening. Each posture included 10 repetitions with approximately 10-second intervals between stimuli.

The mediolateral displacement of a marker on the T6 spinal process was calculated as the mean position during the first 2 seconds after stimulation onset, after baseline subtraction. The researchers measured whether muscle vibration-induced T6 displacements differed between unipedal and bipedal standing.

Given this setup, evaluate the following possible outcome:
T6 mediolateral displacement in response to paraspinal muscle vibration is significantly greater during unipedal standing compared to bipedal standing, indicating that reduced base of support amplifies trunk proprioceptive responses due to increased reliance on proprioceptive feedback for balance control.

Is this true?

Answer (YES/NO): NO